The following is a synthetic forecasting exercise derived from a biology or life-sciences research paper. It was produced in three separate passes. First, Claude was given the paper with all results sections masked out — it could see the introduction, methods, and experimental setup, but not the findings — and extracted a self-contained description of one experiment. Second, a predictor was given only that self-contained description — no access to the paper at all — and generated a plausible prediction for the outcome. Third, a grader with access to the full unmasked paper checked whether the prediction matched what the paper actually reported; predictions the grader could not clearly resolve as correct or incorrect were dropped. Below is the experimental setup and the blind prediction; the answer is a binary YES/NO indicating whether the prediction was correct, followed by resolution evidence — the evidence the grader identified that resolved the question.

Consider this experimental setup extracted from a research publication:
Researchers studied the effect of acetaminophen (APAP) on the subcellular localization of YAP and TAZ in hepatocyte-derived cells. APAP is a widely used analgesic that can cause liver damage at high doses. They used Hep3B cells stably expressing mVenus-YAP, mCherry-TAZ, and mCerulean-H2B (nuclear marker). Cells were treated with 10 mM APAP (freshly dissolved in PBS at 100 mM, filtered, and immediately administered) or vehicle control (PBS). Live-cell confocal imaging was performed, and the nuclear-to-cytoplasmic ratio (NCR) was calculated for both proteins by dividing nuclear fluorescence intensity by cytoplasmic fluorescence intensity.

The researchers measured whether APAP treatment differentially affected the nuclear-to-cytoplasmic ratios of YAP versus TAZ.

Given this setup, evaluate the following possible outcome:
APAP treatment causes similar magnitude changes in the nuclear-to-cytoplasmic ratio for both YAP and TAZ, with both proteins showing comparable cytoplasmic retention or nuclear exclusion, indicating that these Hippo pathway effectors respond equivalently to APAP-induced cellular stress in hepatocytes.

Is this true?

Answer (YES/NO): NO